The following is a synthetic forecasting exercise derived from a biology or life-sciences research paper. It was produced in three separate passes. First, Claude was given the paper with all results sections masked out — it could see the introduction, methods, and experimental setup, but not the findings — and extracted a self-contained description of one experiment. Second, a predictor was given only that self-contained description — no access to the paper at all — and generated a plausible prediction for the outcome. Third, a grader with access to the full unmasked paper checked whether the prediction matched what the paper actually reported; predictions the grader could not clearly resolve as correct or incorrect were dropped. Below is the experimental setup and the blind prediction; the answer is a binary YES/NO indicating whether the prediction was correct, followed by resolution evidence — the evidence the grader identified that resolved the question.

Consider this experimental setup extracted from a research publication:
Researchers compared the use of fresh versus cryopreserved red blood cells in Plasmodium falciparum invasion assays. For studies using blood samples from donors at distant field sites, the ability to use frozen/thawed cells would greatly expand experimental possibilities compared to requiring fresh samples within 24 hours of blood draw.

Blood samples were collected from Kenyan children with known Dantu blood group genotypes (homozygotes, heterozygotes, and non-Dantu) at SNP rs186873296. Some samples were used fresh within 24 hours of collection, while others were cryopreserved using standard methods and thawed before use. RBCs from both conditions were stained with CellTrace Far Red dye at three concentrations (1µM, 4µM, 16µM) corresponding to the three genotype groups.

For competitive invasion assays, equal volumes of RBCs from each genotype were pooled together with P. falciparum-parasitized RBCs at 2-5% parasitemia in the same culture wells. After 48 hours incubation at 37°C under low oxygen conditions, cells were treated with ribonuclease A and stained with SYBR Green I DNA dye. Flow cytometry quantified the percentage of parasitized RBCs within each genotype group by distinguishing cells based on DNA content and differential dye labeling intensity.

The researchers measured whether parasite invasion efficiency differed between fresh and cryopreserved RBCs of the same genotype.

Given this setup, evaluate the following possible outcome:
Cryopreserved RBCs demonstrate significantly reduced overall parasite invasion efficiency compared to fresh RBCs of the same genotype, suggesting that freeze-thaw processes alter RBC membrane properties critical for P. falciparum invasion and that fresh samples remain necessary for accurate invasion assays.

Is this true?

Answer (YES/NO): NO